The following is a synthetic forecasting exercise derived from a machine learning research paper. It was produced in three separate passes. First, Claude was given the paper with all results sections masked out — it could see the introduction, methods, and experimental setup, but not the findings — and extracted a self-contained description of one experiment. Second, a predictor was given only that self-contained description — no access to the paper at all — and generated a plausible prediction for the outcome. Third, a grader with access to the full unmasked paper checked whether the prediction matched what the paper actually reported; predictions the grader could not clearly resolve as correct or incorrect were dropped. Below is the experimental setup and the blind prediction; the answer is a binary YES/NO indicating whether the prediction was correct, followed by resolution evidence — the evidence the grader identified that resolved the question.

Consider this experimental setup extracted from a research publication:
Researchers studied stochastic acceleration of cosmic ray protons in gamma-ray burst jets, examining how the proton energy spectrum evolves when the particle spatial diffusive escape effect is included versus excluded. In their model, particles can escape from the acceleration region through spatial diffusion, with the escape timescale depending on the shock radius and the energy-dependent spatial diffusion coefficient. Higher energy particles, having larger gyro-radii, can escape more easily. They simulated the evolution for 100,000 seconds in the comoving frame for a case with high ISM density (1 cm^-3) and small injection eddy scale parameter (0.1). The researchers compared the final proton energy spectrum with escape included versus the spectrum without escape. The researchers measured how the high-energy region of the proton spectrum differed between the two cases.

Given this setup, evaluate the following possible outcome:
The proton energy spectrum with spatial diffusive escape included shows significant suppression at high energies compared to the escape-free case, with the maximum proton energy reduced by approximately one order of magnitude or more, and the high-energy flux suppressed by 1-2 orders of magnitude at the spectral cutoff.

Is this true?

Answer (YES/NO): NO